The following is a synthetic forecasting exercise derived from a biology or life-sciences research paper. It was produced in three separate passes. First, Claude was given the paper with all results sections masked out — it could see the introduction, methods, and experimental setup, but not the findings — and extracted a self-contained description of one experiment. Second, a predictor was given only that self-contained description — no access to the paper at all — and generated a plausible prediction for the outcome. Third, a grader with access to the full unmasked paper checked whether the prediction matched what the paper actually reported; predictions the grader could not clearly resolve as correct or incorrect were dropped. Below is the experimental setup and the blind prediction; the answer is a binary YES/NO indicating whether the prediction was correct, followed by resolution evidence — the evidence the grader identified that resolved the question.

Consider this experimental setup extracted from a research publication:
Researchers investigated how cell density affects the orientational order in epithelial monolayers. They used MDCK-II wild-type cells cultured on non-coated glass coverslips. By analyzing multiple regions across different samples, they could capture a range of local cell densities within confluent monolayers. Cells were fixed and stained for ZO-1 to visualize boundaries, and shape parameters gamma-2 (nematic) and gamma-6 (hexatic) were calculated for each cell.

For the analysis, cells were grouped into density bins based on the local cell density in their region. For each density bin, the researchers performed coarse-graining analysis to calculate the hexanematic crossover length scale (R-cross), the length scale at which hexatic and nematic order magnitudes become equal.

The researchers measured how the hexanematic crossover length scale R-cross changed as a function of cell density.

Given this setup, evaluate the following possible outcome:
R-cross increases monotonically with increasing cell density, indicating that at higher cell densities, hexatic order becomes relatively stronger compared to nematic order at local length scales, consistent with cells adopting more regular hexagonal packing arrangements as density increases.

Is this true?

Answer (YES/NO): YES